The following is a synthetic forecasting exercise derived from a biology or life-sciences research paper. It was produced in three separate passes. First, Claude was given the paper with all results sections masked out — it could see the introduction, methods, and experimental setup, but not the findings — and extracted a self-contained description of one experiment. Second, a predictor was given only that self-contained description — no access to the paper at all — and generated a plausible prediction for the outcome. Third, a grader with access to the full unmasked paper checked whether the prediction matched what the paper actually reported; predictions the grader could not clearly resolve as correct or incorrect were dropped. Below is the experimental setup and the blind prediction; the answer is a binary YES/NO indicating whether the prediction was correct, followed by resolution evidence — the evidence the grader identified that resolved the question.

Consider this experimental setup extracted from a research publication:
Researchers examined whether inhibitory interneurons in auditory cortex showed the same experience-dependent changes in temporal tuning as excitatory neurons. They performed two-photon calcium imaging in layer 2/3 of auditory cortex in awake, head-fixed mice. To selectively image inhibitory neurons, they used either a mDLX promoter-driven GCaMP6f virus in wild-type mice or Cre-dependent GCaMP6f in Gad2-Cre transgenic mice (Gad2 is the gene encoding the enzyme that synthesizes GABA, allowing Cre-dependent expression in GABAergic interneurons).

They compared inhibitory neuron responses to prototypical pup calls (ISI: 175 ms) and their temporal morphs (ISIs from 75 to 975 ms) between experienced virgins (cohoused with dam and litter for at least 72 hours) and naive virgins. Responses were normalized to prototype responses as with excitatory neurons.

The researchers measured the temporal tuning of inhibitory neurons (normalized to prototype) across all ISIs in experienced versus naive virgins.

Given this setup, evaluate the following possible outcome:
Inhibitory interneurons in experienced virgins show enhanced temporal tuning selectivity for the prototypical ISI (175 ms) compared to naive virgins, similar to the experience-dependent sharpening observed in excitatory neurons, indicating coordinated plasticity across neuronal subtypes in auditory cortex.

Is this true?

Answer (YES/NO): NO